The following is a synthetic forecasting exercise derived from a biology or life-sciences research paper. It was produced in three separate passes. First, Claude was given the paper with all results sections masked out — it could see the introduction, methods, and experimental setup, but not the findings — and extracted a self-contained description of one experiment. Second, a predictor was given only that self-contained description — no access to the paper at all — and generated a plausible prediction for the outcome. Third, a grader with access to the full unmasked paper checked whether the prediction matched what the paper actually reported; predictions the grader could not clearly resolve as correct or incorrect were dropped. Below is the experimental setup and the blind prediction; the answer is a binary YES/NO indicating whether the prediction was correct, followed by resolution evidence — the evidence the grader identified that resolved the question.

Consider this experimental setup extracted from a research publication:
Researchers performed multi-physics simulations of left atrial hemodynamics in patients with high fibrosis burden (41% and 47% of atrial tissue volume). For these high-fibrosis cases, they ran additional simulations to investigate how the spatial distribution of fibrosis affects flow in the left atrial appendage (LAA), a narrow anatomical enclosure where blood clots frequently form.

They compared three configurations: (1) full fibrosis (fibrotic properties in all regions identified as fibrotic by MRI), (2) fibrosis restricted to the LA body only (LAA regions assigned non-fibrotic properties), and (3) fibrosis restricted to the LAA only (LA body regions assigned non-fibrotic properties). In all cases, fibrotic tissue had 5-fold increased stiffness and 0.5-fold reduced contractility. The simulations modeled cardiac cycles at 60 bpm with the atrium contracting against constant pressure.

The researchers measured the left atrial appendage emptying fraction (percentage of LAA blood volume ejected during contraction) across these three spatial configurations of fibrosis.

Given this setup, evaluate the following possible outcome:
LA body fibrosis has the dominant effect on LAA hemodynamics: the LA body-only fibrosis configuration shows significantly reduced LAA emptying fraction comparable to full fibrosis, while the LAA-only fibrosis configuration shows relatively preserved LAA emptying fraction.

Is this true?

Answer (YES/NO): NO